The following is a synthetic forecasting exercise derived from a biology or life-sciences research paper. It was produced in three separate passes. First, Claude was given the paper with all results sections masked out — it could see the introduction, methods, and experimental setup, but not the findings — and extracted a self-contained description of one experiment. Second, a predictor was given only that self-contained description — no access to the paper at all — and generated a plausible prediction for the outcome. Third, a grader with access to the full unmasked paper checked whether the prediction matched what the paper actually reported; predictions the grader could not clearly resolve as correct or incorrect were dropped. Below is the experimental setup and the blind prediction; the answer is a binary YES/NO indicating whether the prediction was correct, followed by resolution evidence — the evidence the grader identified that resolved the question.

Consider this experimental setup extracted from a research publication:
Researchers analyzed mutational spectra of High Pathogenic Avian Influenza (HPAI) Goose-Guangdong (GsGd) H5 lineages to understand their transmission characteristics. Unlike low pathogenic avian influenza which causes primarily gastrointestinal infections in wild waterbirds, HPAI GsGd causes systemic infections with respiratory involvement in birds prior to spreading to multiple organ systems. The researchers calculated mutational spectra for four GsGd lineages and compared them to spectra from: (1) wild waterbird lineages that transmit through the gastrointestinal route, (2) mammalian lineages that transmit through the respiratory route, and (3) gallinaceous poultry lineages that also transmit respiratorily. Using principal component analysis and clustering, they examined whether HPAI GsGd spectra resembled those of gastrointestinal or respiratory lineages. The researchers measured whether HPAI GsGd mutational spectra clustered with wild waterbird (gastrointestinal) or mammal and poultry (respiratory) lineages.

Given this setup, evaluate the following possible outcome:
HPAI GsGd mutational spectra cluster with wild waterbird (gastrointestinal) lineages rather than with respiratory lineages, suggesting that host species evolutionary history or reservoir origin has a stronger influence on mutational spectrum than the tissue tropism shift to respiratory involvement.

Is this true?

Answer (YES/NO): NO